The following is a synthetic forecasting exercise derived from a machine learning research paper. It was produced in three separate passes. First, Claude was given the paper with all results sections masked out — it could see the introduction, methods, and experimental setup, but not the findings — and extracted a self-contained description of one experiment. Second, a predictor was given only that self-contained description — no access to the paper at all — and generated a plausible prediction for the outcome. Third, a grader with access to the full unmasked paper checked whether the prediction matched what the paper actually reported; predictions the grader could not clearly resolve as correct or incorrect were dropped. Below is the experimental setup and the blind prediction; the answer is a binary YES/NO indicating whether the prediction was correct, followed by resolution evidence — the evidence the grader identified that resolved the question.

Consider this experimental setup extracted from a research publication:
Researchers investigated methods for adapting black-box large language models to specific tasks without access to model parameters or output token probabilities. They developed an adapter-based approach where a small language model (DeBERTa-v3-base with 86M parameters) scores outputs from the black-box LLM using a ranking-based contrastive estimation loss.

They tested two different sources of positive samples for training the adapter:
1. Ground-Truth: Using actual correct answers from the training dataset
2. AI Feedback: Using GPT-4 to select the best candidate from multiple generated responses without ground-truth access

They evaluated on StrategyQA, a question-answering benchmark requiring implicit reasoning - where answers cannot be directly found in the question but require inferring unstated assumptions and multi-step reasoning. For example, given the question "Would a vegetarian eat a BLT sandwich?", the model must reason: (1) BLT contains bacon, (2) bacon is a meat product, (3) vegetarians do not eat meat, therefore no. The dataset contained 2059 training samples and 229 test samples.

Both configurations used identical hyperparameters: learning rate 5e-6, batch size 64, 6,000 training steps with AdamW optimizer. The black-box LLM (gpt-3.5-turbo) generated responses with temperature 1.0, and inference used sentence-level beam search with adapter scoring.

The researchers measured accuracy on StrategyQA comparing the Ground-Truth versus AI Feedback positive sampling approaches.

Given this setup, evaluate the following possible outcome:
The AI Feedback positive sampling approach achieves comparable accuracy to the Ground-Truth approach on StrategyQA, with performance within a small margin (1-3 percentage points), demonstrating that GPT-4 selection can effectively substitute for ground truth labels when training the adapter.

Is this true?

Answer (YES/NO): YES